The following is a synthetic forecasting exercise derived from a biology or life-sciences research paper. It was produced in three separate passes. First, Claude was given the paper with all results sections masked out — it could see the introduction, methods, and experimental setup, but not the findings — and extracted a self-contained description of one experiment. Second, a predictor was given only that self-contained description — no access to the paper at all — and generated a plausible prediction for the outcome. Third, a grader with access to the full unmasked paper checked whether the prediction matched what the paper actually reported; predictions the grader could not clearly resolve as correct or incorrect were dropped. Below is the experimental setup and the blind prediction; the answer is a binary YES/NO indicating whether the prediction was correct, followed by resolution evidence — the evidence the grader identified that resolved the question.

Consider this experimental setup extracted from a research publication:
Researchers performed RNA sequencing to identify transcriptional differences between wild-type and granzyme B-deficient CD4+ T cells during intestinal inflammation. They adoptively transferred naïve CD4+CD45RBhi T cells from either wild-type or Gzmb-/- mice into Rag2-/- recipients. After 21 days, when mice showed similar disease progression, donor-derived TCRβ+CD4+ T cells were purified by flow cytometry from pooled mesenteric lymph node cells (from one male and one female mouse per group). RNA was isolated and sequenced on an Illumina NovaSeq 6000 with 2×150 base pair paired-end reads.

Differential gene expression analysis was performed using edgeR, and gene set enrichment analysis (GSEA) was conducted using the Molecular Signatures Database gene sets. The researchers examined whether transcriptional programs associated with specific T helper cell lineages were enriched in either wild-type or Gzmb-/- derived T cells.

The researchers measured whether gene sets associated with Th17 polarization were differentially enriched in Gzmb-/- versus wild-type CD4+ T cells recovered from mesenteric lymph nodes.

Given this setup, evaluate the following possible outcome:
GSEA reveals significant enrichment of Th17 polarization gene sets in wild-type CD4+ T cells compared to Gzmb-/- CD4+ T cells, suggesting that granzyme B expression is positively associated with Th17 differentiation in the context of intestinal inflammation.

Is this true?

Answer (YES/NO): NO